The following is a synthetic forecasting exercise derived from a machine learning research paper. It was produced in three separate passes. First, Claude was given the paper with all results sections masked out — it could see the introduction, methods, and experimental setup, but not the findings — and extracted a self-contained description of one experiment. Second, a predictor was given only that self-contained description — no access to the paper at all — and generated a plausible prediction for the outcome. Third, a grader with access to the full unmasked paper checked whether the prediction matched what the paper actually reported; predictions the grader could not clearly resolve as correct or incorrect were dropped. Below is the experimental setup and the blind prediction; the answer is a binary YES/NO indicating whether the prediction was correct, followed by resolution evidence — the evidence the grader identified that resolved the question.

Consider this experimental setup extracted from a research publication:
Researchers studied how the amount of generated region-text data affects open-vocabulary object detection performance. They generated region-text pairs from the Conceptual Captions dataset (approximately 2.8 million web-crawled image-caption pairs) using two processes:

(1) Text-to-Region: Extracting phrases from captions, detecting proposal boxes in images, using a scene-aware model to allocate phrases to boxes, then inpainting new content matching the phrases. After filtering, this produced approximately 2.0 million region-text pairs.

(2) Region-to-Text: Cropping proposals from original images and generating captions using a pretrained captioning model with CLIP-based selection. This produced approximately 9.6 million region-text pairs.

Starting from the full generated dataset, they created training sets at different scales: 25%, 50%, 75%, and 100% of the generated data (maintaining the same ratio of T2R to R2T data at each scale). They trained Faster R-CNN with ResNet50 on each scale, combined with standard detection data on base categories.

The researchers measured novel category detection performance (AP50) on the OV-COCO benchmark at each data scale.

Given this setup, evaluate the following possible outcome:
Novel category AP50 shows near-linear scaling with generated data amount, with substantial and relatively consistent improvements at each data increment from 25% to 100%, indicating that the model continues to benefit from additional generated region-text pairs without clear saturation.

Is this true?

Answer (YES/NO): YES